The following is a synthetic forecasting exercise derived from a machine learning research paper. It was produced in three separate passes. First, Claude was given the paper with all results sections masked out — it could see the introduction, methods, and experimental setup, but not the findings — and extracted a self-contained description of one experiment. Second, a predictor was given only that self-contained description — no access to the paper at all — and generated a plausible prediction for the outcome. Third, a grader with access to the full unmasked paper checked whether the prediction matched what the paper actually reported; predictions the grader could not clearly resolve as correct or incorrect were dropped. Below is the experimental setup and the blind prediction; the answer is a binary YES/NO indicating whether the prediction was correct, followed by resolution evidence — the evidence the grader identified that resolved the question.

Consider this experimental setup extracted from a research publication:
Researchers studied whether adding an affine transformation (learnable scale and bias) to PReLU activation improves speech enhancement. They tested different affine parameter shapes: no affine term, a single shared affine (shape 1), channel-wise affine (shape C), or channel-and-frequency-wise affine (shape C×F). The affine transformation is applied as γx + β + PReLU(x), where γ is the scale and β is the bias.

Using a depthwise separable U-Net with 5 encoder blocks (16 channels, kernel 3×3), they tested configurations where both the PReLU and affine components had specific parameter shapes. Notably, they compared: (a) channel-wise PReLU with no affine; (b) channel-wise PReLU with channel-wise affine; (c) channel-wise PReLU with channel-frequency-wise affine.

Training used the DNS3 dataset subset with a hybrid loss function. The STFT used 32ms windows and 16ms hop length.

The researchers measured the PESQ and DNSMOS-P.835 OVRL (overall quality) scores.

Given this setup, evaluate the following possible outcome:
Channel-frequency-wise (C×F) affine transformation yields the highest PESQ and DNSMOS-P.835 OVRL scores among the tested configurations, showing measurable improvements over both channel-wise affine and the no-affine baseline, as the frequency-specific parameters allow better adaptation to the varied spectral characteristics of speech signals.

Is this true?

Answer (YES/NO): YES